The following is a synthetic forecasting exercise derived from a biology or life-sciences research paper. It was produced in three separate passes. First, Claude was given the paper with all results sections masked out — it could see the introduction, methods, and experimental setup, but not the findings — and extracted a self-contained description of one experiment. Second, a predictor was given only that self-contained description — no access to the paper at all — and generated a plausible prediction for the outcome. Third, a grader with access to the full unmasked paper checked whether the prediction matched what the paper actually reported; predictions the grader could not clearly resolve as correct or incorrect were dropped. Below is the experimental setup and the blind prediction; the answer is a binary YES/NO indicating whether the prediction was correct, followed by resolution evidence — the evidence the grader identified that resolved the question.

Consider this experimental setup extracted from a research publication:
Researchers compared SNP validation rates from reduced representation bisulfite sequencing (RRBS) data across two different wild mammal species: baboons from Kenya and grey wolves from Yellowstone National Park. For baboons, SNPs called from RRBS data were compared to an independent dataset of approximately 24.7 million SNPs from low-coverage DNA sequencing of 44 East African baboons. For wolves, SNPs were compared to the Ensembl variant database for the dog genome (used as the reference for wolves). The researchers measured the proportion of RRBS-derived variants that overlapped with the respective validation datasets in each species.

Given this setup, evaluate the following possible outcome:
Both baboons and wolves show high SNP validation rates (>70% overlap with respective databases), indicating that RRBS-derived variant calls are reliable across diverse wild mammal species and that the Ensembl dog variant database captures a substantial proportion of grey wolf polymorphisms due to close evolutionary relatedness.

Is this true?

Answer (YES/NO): NO